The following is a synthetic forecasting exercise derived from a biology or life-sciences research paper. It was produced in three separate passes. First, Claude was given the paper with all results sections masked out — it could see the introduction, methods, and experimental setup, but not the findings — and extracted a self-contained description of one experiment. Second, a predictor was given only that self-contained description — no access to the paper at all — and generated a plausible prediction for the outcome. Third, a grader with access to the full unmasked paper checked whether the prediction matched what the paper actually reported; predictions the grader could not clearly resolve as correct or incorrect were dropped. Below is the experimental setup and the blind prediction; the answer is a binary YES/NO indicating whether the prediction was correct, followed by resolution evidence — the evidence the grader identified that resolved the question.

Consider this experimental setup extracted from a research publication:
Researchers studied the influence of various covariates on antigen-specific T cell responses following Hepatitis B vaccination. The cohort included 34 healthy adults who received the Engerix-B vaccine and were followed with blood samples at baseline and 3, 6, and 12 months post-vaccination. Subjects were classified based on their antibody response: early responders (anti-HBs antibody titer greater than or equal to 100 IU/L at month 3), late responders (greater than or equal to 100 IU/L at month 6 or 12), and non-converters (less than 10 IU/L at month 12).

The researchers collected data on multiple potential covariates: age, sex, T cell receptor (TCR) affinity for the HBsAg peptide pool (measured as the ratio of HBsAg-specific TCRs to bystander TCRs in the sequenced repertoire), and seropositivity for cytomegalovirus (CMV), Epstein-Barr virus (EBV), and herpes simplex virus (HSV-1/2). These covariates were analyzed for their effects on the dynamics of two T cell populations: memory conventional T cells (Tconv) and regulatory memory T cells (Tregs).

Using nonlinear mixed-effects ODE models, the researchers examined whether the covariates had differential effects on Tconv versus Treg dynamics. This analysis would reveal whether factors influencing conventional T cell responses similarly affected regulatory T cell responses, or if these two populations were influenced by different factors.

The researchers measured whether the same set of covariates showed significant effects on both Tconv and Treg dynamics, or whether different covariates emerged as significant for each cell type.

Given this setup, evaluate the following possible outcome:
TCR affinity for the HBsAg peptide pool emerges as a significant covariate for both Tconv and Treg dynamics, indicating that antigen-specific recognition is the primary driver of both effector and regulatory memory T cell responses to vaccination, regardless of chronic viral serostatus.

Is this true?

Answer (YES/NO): NO